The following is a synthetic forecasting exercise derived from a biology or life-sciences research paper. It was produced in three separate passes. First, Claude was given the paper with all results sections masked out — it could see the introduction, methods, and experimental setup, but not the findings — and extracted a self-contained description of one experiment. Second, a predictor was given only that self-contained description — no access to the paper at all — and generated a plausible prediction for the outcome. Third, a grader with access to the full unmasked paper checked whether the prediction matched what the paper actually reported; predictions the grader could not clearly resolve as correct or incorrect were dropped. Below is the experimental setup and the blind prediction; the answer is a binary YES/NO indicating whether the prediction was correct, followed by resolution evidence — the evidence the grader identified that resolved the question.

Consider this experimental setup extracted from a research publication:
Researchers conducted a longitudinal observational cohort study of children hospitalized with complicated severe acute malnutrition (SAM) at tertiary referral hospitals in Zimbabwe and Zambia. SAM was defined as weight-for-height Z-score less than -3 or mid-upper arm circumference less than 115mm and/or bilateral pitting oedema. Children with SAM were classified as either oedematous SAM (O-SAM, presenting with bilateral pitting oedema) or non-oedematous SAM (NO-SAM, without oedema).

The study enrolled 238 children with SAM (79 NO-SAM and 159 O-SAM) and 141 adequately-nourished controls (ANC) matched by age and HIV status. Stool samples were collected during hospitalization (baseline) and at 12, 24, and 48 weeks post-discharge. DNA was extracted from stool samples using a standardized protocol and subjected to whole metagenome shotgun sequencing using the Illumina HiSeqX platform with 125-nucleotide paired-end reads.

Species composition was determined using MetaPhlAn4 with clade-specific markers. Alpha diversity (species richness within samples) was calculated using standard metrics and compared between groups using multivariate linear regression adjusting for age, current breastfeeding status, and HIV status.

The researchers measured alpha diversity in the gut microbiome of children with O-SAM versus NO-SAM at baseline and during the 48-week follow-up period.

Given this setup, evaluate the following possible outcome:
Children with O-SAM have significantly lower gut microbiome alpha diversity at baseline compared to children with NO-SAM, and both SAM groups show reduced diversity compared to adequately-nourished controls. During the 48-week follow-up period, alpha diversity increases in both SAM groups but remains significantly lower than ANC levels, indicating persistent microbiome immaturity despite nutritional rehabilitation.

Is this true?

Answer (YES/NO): NO